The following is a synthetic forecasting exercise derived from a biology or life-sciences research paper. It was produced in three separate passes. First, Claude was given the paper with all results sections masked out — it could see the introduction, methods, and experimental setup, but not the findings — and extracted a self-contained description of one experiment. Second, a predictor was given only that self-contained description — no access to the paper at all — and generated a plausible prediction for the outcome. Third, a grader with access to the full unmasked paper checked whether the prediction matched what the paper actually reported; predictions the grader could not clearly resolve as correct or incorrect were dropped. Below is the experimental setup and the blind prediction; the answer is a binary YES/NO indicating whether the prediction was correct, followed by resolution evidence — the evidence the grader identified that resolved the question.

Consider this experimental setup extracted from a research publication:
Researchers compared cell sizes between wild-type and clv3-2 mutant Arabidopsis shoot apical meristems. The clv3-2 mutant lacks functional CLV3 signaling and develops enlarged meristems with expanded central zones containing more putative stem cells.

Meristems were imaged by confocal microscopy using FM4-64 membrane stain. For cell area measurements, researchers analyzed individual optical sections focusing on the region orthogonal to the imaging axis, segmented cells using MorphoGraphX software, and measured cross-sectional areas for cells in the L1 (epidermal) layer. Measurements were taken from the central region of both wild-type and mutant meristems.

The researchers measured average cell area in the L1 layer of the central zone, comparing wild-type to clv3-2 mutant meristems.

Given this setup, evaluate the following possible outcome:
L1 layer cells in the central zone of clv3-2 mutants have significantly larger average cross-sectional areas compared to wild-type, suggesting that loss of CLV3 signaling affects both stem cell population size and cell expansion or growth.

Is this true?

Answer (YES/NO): NO